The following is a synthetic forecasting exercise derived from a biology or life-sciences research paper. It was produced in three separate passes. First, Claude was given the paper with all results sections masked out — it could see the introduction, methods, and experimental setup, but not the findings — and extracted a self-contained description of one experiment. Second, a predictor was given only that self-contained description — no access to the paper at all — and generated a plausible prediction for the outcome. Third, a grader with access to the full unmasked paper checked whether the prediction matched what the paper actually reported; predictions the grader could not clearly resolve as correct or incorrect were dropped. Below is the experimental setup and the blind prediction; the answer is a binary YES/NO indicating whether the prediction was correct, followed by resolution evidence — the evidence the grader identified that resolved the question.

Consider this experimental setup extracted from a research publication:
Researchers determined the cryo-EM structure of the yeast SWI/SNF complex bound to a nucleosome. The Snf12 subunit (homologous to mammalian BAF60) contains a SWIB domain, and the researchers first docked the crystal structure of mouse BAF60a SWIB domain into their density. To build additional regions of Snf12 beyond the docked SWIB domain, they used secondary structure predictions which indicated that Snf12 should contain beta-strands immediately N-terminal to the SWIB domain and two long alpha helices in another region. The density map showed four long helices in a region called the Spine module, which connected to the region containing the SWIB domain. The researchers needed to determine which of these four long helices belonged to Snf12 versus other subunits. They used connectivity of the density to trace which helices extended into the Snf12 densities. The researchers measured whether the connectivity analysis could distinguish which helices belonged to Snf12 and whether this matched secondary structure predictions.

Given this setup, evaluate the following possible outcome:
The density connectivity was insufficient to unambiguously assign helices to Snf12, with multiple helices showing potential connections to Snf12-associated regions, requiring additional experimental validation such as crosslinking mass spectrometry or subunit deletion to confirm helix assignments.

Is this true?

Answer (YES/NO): NO